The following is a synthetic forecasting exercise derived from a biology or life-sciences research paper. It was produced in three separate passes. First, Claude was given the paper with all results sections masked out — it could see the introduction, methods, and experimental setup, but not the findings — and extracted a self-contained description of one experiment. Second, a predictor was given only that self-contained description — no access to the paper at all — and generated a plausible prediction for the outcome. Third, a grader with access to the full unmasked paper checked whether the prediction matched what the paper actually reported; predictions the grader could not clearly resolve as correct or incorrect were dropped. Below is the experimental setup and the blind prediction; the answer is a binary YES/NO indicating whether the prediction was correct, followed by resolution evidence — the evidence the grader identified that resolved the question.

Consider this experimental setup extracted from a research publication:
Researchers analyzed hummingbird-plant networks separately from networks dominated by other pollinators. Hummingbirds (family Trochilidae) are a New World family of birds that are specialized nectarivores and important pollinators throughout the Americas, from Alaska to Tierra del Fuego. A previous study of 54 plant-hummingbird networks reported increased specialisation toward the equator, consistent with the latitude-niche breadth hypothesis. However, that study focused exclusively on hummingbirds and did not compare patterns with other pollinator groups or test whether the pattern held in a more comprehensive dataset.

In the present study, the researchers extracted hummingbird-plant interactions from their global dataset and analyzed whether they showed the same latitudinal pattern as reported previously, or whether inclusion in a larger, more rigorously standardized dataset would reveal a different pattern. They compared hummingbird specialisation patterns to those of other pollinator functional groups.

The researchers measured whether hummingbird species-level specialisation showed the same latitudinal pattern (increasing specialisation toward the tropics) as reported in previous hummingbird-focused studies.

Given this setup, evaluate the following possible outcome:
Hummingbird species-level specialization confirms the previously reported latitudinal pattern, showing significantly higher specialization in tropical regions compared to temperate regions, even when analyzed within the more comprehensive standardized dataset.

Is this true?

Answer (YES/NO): NO